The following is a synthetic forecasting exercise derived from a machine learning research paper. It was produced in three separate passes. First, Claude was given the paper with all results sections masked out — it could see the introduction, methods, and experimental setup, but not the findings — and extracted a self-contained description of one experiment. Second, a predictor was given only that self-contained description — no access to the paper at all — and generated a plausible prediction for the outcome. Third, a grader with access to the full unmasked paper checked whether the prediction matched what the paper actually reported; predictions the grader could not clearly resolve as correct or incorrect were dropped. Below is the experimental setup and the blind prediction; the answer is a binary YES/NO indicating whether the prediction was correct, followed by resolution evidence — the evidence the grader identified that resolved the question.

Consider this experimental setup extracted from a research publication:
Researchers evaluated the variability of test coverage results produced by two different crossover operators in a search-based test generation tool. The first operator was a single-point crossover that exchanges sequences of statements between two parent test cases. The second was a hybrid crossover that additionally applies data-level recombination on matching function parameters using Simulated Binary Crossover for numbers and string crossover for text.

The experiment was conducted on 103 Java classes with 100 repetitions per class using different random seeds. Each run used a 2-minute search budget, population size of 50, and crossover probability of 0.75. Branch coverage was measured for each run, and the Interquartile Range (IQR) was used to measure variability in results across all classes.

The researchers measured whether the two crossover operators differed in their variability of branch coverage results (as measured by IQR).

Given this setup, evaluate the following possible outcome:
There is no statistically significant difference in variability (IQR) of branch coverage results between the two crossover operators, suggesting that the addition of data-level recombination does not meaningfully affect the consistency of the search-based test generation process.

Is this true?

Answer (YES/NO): NO